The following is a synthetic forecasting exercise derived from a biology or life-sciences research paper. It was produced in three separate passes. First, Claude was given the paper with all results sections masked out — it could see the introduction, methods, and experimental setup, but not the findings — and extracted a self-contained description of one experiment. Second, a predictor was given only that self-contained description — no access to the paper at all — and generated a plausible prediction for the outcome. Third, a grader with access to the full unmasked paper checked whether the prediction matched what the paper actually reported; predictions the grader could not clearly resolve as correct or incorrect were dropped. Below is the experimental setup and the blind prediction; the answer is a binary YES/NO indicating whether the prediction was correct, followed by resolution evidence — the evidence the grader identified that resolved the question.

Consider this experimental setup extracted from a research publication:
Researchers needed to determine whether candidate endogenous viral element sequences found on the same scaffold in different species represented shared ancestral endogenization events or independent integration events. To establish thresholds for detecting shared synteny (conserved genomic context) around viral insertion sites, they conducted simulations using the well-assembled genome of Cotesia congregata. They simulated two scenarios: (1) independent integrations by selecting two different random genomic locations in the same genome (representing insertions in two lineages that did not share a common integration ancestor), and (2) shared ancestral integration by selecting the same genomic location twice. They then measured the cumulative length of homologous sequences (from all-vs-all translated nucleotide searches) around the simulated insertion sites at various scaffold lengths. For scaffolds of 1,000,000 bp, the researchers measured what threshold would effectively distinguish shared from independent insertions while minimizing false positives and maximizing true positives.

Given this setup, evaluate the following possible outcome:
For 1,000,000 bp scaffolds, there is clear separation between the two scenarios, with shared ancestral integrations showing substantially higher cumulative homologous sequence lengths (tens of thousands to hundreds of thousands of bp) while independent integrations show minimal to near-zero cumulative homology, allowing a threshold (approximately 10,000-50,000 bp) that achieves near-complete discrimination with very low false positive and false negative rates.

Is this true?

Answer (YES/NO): NO